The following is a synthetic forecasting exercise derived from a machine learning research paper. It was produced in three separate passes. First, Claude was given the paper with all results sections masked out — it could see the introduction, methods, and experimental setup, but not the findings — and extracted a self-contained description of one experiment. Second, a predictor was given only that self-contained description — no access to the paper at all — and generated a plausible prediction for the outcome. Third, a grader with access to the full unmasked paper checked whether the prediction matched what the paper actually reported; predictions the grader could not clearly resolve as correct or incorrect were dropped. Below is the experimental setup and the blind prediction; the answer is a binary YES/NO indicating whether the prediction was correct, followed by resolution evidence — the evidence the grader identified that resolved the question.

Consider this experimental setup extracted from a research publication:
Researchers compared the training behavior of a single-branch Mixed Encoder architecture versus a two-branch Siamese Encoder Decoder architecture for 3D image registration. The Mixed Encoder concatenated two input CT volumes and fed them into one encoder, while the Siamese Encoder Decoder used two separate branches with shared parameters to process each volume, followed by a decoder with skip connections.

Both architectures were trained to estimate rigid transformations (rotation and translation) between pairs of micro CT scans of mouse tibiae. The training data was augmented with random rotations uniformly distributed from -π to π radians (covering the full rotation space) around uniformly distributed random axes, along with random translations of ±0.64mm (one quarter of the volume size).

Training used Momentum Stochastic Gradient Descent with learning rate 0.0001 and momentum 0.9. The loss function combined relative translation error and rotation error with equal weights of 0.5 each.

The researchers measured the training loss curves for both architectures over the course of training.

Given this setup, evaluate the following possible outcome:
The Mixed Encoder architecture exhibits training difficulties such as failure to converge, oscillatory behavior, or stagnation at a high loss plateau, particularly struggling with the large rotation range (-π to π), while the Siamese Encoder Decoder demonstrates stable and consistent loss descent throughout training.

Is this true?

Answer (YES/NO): YES